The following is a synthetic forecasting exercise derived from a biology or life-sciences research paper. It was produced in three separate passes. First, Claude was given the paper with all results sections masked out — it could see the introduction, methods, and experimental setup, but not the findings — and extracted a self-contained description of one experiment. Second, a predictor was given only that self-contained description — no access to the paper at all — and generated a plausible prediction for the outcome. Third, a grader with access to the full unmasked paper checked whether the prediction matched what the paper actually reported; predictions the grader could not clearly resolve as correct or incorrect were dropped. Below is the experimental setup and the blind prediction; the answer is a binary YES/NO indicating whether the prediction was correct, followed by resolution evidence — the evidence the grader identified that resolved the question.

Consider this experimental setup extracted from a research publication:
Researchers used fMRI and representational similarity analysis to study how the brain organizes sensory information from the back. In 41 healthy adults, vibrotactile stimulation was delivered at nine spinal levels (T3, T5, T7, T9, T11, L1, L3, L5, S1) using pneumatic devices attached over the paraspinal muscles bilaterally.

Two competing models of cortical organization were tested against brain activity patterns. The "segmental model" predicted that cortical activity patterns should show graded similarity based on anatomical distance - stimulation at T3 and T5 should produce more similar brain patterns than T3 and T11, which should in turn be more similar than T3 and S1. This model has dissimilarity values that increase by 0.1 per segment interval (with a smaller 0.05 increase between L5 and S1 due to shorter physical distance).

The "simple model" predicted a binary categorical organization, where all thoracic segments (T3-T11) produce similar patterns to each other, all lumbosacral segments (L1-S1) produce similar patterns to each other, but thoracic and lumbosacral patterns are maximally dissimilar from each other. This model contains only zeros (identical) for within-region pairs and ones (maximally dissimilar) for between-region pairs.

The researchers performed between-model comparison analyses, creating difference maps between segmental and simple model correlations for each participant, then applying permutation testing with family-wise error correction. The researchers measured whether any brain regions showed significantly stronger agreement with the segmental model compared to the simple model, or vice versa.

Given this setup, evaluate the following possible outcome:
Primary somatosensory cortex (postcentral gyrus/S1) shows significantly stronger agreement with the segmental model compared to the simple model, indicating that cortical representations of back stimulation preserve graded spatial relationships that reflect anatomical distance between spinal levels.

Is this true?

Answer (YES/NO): YES